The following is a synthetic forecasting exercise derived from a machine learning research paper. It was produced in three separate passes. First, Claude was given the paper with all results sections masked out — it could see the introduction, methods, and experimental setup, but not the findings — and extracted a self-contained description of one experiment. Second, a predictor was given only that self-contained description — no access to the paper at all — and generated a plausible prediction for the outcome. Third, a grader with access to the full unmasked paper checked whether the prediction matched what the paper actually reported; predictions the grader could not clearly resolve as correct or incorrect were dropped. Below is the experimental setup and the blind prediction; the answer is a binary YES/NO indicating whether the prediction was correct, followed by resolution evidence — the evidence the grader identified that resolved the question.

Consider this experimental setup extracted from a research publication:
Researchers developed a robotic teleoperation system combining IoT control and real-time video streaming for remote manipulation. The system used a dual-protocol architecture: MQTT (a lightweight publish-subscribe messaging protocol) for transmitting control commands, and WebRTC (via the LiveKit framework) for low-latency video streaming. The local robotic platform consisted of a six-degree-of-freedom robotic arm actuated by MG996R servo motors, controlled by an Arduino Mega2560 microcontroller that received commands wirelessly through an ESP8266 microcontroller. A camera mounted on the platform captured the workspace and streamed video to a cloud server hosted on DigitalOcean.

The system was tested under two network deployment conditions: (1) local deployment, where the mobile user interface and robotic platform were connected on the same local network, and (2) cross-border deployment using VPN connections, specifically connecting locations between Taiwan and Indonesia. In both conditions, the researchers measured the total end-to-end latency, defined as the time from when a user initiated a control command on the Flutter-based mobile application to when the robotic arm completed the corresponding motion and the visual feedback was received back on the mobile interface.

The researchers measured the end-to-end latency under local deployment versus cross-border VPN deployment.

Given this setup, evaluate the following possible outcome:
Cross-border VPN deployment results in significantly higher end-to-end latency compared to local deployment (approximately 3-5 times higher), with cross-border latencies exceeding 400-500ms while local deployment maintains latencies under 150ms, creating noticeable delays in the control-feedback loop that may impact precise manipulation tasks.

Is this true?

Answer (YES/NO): NO